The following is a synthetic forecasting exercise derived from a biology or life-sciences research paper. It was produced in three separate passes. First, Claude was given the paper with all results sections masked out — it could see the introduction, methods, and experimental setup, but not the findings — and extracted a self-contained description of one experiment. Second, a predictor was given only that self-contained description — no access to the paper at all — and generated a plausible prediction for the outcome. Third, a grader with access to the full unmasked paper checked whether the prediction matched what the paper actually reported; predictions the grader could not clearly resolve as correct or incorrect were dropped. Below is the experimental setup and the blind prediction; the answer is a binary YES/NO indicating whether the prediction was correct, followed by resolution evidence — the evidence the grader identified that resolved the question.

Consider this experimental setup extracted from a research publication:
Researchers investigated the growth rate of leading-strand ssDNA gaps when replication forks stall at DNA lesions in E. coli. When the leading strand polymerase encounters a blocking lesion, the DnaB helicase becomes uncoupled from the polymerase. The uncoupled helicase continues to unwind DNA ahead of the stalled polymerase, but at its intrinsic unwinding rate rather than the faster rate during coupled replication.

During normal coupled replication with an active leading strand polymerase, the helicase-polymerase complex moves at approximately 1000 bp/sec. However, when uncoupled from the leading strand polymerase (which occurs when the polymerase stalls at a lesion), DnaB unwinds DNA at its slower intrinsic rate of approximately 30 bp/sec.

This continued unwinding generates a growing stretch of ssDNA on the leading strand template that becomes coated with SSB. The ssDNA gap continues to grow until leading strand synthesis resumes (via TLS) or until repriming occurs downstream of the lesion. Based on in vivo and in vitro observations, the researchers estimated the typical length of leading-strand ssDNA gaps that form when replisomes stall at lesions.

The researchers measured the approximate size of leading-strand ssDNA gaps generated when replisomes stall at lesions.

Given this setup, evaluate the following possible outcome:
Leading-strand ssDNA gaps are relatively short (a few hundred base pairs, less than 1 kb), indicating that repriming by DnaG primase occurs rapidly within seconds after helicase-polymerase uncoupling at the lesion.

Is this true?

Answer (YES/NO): YES